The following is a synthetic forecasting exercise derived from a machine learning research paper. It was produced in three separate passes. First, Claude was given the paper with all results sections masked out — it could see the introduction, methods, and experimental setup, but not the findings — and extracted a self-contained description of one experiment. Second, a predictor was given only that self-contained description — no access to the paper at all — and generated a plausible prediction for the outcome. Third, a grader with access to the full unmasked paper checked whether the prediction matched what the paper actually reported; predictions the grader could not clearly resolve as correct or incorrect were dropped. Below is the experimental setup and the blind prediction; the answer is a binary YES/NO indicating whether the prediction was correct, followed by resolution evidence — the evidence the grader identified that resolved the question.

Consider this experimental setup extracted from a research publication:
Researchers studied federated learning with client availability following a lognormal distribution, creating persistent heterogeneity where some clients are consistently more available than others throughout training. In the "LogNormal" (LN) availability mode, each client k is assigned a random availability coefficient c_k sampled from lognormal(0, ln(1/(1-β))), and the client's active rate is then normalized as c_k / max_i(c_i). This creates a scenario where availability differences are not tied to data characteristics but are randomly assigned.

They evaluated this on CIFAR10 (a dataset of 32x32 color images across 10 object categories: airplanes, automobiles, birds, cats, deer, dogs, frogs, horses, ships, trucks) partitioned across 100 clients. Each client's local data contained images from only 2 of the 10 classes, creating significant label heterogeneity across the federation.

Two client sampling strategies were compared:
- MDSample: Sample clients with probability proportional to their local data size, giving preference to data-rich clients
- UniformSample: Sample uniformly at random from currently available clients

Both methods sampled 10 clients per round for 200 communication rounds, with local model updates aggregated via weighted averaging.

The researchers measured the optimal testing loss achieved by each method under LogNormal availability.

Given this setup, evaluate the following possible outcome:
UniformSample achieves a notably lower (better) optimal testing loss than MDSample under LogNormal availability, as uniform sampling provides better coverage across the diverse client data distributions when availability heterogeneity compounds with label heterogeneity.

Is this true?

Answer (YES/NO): NO